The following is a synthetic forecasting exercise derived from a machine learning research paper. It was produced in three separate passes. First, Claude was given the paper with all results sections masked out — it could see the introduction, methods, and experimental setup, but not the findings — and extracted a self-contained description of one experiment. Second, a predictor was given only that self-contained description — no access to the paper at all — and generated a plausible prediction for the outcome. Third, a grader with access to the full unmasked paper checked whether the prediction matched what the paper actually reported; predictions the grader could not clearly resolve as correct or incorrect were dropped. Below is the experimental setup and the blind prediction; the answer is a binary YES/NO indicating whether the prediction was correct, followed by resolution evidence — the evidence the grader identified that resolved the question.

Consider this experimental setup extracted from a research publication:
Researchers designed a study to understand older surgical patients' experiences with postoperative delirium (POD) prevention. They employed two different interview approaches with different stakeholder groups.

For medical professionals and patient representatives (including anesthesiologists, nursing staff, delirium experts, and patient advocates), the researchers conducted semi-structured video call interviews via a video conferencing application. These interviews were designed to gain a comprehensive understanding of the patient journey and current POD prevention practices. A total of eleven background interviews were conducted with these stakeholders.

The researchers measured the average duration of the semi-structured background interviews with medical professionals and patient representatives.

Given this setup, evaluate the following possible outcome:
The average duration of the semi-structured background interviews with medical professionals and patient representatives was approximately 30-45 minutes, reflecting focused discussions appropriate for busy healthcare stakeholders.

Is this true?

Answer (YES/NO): YES